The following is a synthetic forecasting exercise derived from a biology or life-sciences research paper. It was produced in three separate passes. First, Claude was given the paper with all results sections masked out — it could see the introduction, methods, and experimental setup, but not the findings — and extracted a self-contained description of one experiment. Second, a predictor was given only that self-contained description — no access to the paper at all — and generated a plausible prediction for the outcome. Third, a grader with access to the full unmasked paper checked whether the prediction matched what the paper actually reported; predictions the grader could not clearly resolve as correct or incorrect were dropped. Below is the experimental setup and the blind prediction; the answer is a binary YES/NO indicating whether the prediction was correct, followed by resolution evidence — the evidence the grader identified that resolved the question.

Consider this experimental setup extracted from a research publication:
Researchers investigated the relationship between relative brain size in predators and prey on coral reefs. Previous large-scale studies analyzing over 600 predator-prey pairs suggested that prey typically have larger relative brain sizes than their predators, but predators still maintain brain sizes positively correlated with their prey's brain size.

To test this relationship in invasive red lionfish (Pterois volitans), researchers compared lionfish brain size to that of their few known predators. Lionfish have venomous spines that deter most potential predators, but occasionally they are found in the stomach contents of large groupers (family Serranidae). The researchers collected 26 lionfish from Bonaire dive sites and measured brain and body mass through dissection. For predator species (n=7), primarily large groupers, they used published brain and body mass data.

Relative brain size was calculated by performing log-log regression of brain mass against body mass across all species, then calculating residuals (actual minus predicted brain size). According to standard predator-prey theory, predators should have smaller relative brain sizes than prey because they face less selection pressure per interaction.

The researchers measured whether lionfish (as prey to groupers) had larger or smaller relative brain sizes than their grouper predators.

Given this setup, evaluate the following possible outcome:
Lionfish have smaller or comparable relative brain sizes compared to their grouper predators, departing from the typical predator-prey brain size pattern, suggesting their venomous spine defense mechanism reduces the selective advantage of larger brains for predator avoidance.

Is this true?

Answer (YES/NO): YES